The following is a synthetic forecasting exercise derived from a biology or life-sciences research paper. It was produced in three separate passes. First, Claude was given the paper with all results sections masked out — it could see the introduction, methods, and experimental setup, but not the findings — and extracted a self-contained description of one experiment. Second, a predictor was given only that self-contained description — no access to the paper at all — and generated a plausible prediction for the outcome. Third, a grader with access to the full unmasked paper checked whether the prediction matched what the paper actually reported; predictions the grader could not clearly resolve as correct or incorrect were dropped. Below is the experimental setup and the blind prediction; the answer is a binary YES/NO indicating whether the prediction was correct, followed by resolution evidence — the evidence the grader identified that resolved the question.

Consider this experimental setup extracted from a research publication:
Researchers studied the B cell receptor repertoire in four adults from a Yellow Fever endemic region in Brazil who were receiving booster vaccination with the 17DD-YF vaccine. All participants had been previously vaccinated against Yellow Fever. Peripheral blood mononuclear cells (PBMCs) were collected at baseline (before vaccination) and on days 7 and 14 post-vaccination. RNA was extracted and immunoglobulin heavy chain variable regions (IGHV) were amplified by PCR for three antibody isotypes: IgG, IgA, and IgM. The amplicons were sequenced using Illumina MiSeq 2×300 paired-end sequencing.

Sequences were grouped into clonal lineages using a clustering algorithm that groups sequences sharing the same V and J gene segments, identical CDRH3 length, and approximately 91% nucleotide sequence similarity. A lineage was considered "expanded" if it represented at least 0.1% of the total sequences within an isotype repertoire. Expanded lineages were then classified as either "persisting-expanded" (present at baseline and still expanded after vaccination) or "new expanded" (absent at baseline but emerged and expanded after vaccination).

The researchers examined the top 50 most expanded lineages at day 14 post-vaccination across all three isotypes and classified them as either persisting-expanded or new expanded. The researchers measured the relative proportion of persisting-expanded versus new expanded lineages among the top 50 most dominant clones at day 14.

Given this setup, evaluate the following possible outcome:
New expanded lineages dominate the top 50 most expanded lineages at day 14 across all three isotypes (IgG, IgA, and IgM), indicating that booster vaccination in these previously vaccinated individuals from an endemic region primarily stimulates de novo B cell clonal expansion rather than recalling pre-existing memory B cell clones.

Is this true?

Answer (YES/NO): NO